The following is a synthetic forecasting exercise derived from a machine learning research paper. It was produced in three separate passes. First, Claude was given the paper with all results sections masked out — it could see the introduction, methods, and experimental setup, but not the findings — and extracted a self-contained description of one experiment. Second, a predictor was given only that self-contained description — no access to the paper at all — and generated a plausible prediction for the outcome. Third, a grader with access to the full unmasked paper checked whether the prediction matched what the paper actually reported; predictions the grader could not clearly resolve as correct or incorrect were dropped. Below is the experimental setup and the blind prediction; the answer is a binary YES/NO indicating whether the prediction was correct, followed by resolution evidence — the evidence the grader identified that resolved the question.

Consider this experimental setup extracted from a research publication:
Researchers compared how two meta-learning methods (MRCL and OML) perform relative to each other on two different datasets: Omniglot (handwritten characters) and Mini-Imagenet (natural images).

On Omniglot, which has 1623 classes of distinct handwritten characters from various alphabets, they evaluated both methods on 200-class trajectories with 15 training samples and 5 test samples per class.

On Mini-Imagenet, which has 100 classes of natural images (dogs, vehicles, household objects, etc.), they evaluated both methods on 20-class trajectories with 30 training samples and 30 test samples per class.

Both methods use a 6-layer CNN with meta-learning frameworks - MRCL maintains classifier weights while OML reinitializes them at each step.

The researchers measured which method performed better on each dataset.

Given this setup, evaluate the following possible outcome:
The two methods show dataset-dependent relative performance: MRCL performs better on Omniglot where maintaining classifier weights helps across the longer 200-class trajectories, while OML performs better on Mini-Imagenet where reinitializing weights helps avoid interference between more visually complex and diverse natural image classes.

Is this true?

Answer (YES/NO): NO